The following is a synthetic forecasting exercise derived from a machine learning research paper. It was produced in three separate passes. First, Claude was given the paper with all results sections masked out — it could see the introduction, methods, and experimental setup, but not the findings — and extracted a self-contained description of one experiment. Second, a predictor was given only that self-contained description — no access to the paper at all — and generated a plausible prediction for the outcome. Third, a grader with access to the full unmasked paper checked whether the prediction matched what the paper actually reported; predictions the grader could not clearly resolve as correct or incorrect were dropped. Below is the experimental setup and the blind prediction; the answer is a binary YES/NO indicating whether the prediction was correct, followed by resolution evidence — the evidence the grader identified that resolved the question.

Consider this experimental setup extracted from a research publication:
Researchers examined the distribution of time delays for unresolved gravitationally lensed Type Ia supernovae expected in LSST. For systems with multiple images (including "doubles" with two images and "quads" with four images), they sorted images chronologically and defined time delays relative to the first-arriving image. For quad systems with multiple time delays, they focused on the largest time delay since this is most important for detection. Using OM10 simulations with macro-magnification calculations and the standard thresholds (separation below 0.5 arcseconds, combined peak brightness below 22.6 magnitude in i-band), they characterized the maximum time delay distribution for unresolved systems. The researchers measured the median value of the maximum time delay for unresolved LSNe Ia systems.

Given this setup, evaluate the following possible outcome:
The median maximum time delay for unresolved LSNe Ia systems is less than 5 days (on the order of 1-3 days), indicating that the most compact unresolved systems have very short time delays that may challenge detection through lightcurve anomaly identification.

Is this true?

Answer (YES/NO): YES